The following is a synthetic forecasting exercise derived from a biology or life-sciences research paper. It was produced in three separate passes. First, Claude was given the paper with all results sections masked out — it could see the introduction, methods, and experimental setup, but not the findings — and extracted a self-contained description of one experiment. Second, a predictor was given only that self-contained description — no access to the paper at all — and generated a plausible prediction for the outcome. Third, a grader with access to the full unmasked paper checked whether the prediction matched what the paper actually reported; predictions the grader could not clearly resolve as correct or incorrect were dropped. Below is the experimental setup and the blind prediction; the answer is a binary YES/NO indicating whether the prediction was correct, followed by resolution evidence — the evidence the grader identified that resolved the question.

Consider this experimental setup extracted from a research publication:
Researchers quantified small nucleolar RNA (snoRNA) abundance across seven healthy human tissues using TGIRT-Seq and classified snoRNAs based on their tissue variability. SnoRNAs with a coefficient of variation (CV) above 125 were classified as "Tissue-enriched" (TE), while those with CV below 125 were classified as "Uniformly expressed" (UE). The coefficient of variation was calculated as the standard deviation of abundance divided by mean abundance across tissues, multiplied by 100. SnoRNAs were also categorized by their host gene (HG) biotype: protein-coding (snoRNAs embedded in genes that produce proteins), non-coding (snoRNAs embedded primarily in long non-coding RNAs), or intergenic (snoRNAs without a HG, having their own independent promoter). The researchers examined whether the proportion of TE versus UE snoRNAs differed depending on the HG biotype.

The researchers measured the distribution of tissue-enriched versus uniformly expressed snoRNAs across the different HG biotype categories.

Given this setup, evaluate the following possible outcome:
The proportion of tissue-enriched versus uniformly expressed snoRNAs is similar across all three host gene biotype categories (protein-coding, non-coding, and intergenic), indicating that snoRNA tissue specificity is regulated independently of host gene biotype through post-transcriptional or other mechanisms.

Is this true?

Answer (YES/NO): NO